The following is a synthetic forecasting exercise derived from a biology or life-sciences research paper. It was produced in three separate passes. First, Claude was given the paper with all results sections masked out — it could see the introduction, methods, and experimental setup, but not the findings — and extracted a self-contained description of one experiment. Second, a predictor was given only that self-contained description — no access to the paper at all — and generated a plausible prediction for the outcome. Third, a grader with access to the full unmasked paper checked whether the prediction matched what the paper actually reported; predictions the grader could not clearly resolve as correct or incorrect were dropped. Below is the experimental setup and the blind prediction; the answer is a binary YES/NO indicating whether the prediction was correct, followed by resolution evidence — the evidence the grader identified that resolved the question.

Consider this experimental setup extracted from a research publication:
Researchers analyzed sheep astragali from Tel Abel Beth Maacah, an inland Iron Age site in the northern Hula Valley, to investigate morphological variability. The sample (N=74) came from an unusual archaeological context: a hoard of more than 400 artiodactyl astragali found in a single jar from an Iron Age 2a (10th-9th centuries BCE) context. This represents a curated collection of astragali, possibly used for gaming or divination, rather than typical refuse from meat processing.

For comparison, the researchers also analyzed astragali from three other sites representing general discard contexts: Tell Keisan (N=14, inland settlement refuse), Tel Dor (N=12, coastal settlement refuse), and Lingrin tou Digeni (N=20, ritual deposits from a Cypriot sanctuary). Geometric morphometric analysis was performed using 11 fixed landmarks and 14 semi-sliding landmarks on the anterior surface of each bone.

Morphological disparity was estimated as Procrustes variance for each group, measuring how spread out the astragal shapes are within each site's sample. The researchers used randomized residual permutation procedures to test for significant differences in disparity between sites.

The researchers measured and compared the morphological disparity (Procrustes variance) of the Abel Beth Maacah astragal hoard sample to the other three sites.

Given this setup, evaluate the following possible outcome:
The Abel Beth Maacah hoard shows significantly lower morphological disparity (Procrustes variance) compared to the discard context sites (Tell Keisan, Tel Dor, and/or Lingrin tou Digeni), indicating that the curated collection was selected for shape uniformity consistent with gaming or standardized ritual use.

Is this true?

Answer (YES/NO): NO